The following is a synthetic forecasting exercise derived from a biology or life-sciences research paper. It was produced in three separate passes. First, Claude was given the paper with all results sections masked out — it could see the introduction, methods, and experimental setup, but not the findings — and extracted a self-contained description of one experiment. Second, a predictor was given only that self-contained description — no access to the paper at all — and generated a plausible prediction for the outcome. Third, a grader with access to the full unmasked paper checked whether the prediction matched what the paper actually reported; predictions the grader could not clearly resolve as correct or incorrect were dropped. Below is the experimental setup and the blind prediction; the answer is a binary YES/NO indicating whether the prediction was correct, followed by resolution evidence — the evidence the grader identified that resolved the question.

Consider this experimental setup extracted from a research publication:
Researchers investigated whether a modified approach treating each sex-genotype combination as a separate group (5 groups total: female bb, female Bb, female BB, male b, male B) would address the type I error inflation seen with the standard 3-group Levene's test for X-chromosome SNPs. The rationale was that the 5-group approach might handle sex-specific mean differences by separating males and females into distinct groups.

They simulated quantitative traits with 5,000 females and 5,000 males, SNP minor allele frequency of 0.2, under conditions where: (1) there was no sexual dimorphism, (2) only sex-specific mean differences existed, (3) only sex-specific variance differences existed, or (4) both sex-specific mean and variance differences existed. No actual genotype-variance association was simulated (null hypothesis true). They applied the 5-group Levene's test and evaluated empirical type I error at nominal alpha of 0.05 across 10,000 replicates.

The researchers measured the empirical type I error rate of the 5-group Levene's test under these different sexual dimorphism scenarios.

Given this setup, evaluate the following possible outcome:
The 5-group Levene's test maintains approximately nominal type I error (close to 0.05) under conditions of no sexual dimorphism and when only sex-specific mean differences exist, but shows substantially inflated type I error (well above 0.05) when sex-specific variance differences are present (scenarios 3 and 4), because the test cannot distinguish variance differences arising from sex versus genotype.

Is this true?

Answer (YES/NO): YES